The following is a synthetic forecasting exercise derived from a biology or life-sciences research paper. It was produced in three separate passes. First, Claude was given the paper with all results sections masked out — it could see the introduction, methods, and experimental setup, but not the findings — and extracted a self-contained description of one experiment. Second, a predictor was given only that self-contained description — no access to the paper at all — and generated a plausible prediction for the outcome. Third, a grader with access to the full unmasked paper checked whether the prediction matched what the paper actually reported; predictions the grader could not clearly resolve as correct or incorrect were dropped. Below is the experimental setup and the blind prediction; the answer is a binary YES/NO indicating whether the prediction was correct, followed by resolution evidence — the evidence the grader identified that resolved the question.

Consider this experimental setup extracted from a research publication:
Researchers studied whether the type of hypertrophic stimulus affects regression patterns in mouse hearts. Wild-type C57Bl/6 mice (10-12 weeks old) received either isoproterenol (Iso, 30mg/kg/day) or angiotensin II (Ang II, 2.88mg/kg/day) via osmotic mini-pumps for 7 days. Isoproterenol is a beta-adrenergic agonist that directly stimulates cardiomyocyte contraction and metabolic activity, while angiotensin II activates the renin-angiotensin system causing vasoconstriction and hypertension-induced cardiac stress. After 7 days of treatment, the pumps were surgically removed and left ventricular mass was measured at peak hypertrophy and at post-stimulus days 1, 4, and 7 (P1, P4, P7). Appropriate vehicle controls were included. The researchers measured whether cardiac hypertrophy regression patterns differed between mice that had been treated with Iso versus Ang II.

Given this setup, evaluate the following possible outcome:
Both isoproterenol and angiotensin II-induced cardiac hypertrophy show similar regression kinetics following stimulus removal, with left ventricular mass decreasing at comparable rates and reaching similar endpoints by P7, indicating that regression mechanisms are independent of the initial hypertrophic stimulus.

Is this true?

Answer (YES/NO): NO